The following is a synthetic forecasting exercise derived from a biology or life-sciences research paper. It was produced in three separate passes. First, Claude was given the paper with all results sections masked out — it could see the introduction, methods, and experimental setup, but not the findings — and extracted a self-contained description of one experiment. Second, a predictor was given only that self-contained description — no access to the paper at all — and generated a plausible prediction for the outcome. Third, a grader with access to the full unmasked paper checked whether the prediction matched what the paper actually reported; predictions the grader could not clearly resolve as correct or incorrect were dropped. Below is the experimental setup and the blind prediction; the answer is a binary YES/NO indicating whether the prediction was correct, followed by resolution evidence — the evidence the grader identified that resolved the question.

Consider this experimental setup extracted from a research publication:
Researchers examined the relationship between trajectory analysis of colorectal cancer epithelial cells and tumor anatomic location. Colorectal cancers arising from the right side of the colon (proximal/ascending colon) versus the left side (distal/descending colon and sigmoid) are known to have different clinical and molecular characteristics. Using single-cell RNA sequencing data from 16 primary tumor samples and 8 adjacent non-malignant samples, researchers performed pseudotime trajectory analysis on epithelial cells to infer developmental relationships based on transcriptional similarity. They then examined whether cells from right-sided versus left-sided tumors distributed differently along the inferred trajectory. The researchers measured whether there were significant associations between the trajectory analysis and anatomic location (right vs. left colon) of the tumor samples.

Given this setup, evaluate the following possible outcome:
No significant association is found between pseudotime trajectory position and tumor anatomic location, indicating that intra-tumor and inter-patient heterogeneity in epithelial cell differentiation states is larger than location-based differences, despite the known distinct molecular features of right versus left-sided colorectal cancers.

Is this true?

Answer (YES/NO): YES